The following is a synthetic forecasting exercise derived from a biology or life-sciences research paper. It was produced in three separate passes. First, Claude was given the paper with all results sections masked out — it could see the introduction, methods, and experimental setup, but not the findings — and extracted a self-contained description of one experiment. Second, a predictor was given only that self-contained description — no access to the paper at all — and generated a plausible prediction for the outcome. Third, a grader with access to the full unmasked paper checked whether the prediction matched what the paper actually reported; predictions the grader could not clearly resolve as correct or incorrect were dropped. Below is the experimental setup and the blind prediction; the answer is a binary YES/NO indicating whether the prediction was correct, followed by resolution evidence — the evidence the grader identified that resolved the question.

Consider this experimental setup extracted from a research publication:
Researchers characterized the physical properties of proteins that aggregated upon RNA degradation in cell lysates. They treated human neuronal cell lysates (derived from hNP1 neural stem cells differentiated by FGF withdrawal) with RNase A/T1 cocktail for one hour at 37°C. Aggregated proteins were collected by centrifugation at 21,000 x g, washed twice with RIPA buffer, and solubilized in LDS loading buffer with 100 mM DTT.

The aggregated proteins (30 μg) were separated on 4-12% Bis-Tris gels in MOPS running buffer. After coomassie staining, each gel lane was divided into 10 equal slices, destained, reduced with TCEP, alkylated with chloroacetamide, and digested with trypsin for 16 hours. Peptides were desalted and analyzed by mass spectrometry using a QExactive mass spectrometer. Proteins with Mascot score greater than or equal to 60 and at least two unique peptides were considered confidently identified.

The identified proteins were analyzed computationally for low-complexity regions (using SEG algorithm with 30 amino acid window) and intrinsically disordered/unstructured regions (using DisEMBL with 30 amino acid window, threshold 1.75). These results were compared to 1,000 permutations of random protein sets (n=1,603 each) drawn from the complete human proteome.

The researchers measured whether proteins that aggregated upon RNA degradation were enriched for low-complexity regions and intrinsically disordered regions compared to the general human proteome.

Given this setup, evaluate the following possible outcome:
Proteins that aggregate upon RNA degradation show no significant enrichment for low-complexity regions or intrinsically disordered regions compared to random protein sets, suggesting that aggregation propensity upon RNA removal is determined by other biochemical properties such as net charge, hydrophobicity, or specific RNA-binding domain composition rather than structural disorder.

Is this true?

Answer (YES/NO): NO